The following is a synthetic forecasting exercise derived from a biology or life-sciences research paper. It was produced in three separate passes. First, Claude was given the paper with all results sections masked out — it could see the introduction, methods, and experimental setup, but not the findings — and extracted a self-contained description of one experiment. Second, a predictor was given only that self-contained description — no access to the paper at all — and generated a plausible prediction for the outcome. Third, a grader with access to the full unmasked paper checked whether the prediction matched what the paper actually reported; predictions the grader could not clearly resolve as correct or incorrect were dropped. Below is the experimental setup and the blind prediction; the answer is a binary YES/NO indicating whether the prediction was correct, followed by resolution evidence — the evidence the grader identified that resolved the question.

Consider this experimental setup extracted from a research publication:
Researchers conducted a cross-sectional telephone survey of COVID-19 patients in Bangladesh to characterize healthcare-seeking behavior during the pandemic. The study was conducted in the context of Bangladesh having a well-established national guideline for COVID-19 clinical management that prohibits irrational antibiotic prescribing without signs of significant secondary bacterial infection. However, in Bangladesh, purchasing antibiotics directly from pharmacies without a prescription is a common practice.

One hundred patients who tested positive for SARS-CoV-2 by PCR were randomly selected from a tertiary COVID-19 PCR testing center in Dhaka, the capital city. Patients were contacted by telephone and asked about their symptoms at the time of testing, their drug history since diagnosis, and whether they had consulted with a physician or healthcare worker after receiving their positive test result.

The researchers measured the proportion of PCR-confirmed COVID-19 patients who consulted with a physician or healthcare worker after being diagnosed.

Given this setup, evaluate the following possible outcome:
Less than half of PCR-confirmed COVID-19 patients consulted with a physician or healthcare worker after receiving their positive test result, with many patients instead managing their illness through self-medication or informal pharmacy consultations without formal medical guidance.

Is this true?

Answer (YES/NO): NO